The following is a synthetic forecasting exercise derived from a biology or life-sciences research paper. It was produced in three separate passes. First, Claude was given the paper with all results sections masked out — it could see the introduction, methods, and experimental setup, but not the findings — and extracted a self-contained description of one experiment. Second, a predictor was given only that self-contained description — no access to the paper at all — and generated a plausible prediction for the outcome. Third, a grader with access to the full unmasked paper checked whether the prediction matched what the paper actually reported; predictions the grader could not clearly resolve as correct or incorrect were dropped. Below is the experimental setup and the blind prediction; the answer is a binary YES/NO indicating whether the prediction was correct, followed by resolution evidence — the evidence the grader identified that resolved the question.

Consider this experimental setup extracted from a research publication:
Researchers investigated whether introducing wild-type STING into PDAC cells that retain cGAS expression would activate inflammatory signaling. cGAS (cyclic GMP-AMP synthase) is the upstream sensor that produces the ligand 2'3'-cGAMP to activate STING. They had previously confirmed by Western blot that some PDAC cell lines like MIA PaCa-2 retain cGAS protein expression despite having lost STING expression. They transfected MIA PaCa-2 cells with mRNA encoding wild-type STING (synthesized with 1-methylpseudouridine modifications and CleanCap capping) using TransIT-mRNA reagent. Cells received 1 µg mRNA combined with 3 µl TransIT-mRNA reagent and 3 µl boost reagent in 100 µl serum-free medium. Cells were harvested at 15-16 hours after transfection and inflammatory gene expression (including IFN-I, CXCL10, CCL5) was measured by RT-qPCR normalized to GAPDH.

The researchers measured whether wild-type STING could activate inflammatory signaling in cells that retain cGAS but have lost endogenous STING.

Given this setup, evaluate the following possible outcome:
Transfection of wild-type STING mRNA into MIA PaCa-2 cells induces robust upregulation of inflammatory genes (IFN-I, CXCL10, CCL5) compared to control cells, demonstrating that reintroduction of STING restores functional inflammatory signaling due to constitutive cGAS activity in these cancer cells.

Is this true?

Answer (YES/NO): NO